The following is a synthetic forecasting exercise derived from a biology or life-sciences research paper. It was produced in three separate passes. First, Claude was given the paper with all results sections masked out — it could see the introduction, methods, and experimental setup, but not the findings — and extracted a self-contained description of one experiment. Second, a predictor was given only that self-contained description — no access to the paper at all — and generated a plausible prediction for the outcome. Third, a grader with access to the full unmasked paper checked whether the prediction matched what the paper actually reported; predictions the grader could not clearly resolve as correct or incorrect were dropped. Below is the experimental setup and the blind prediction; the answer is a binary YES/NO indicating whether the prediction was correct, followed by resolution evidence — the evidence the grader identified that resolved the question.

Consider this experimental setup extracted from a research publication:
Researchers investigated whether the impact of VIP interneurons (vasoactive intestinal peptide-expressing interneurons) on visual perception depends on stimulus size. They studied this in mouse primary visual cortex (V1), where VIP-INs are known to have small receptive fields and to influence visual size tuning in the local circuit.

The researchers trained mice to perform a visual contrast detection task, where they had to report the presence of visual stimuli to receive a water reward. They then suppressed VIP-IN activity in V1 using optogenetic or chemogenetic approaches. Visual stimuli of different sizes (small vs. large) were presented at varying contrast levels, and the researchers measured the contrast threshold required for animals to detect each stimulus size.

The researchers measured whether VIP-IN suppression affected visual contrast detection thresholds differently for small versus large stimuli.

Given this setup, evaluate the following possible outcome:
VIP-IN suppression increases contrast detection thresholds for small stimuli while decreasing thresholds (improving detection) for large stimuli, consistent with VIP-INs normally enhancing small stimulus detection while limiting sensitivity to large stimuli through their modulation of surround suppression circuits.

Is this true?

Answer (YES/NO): NO